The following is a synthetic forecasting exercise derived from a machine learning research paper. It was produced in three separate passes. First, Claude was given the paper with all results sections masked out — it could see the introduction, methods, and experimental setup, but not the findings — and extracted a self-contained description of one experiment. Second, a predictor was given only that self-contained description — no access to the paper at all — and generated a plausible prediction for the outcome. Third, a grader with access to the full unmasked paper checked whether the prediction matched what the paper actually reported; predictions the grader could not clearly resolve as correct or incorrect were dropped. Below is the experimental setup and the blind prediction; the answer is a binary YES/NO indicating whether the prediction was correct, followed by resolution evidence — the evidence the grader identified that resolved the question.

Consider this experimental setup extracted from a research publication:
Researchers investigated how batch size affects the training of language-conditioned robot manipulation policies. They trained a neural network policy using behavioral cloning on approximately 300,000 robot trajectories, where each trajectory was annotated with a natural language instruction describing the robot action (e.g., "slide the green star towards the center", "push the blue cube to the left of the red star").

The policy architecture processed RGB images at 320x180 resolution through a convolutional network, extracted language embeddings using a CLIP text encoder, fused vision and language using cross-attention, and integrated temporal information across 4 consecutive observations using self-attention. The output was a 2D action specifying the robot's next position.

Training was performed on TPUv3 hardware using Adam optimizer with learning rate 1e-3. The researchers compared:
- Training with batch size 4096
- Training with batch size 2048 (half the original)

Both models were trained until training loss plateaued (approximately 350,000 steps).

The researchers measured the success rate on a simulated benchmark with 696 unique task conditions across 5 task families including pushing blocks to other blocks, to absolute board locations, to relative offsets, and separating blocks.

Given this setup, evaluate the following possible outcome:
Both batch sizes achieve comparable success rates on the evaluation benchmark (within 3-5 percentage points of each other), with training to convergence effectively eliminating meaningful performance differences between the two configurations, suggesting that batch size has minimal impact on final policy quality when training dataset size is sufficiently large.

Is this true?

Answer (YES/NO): NO